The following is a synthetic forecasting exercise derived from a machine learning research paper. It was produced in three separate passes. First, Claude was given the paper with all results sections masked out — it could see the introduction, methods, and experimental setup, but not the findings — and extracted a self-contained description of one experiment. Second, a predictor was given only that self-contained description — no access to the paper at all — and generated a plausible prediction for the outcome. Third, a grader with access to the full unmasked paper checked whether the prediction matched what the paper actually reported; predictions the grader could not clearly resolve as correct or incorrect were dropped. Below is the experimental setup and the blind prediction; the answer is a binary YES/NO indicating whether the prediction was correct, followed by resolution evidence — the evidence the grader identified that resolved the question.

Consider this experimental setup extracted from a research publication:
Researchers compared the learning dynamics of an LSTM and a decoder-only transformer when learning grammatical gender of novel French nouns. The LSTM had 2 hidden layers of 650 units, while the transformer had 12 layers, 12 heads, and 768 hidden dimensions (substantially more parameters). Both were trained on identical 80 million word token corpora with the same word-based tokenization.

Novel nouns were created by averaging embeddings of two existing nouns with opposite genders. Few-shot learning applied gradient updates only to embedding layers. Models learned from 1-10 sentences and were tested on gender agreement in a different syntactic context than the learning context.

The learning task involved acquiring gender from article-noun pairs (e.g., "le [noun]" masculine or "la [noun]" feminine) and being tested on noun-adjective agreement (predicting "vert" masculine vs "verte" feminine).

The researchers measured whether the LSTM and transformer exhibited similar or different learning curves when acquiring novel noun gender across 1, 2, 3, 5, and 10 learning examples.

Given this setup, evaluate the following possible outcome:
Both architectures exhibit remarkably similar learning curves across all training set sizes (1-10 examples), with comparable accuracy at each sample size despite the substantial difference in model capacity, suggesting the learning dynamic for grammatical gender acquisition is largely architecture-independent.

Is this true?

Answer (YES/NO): NO